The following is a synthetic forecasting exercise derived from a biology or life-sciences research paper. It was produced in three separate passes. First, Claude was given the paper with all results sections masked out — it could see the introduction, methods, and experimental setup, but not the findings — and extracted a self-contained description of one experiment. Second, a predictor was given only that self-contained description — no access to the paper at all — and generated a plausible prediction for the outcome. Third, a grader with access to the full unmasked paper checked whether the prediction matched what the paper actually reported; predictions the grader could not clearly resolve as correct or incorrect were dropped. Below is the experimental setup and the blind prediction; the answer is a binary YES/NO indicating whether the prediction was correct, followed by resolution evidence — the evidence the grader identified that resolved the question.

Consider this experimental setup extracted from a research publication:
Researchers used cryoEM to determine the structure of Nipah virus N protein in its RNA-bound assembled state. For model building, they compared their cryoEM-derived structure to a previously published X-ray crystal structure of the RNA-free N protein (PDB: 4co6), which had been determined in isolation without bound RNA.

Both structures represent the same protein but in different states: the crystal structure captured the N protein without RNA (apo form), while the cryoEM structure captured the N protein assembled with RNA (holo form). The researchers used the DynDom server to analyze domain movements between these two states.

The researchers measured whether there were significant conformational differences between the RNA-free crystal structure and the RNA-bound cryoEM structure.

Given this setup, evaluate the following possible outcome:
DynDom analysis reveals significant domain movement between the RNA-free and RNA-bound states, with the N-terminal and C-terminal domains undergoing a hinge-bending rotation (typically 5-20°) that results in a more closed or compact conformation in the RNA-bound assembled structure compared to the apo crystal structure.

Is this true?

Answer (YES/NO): NO